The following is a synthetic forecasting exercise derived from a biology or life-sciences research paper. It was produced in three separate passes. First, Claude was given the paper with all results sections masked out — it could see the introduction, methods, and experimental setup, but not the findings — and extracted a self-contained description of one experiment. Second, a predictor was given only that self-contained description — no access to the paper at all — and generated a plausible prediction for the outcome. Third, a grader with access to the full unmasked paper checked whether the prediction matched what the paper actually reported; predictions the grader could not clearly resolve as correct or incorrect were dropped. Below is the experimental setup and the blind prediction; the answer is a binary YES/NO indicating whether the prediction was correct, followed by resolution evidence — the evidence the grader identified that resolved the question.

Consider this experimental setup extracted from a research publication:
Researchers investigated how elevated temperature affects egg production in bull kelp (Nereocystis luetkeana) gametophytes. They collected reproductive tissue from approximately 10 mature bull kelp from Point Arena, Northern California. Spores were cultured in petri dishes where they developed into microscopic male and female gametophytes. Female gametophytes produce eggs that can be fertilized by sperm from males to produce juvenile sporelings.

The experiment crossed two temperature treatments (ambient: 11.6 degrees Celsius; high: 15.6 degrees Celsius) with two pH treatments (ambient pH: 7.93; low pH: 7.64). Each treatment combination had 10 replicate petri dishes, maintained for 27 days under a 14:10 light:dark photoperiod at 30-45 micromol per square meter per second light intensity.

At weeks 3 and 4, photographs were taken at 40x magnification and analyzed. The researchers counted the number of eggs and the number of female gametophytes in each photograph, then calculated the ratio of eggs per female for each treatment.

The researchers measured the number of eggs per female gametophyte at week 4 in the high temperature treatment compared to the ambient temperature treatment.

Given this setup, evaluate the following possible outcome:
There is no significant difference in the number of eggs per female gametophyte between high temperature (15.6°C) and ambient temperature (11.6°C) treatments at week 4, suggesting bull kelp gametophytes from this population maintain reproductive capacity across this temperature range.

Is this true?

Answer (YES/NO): NO